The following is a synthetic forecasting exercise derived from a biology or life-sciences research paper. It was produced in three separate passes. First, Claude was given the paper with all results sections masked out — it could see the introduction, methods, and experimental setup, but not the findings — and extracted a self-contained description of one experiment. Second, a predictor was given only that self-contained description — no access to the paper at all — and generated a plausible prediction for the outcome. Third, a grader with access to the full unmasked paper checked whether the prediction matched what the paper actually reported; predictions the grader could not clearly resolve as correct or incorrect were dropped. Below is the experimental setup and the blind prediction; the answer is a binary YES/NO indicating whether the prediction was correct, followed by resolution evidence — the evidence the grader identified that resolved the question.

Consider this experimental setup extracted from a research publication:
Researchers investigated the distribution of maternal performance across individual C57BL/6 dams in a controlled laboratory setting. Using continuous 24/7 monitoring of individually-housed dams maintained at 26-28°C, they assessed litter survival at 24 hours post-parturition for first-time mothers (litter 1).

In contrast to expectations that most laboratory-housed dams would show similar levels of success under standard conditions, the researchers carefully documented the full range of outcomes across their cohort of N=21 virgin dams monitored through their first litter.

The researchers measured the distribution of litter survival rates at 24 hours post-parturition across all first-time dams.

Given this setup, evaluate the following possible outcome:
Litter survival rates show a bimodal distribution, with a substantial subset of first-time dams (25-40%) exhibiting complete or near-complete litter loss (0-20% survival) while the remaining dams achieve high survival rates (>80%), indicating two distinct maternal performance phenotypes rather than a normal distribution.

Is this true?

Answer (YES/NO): NO